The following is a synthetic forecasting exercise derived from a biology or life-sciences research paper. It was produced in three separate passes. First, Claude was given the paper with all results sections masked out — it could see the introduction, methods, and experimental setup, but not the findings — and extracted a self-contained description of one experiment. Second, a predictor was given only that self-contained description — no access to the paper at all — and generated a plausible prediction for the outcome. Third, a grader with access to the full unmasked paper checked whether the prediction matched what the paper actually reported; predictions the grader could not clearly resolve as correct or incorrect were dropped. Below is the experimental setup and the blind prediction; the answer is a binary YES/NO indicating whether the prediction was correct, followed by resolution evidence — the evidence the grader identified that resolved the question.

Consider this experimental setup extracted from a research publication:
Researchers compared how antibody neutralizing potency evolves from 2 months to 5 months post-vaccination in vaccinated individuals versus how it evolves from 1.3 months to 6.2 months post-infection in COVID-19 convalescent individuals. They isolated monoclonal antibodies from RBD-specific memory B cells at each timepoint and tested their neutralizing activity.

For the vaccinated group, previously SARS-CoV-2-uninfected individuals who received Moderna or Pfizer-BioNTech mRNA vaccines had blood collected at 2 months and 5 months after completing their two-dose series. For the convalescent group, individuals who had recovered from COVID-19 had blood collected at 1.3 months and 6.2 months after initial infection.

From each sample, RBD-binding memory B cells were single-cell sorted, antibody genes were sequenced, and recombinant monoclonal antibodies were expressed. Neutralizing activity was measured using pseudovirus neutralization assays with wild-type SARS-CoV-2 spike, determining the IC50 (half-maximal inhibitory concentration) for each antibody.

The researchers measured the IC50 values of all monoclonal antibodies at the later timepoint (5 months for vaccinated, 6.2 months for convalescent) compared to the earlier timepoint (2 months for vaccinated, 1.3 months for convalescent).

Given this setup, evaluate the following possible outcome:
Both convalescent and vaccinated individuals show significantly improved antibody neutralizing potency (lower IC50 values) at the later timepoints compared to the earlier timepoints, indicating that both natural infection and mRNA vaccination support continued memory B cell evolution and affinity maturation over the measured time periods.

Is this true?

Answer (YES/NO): NO